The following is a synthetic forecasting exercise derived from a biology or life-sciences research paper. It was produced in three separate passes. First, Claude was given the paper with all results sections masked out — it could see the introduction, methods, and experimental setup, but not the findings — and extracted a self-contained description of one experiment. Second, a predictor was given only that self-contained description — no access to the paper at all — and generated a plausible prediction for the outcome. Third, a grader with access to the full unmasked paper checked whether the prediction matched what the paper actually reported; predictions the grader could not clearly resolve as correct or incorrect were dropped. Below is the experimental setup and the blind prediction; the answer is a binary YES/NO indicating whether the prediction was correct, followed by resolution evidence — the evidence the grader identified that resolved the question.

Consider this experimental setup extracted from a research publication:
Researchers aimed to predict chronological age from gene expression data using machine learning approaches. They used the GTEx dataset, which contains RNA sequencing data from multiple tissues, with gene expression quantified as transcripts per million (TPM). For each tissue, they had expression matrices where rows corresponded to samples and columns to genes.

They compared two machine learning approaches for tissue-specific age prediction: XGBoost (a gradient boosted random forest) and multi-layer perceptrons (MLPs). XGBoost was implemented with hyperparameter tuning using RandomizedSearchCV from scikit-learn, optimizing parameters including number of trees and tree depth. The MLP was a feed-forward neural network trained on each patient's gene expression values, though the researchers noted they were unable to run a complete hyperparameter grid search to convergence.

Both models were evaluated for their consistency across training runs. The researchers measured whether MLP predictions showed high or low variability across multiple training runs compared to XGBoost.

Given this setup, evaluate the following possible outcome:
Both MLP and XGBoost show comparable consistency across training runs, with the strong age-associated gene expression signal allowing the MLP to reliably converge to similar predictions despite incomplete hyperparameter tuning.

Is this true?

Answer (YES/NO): NO